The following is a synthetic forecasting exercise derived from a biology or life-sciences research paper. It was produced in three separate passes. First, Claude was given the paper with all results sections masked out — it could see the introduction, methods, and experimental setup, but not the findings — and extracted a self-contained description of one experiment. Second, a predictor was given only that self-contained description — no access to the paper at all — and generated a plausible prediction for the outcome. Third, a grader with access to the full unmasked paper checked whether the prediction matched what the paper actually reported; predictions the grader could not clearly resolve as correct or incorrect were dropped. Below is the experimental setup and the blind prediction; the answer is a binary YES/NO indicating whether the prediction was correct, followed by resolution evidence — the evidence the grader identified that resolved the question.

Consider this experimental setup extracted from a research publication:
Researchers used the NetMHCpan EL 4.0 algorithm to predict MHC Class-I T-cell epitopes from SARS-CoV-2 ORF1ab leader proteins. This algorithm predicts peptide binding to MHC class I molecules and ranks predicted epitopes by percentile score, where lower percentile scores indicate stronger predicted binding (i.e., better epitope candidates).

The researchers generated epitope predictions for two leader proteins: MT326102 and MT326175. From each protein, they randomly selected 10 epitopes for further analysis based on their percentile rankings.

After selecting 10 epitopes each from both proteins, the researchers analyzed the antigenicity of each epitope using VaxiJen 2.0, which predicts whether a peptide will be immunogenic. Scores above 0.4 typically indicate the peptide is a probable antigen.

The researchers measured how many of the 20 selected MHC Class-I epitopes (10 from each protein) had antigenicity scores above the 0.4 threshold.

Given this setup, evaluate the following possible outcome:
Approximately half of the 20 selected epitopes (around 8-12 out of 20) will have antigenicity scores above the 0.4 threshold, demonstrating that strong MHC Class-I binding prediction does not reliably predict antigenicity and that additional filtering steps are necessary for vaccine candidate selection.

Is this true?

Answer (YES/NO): NO